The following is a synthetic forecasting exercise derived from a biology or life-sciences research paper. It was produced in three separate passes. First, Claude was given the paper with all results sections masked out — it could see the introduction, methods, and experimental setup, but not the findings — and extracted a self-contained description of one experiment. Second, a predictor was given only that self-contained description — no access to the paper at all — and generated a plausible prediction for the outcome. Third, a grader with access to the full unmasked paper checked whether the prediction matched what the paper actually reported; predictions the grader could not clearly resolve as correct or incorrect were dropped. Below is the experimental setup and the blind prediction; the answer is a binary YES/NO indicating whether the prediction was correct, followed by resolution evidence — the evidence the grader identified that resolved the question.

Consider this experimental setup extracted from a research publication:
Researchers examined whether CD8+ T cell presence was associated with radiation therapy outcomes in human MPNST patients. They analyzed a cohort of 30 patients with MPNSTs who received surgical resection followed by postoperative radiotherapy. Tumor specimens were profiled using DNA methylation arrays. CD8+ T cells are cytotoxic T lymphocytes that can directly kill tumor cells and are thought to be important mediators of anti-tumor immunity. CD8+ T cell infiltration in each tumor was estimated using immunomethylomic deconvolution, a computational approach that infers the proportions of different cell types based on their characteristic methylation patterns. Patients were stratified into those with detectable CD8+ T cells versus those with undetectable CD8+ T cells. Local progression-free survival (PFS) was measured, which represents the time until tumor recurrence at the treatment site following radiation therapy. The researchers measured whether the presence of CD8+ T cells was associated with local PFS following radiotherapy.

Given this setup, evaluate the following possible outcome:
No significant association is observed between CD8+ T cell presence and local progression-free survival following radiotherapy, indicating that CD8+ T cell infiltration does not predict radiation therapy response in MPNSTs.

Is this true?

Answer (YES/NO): NO